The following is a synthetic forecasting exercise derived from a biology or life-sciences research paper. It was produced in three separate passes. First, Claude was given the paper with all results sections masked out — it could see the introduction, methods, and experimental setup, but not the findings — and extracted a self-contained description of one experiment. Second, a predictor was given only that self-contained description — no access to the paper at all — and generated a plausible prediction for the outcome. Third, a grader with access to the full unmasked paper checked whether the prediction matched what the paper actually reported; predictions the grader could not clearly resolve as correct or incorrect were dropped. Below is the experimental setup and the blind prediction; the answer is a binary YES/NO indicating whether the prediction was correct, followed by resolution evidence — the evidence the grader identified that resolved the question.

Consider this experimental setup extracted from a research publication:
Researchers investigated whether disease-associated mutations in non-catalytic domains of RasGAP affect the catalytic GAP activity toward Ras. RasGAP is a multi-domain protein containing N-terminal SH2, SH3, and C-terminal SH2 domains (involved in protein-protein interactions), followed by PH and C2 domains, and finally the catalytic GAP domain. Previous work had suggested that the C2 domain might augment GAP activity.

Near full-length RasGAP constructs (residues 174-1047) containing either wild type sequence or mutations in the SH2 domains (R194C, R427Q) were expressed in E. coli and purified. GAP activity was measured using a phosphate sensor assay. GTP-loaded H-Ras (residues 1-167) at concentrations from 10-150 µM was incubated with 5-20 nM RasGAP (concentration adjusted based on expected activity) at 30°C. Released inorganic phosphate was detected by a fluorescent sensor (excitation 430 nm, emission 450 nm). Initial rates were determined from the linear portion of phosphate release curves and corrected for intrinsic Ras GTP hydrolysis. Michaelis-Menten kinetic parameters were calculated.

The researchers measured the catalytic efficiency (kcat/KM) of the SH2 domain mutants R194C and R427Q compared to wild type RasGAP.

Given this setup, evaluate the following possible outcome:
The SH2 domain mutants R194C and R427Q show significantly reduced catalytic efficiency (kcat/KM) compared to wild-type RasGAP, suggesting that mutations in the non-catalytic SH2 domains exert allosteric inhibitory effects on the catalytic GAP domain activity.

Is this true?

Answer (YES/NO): NO